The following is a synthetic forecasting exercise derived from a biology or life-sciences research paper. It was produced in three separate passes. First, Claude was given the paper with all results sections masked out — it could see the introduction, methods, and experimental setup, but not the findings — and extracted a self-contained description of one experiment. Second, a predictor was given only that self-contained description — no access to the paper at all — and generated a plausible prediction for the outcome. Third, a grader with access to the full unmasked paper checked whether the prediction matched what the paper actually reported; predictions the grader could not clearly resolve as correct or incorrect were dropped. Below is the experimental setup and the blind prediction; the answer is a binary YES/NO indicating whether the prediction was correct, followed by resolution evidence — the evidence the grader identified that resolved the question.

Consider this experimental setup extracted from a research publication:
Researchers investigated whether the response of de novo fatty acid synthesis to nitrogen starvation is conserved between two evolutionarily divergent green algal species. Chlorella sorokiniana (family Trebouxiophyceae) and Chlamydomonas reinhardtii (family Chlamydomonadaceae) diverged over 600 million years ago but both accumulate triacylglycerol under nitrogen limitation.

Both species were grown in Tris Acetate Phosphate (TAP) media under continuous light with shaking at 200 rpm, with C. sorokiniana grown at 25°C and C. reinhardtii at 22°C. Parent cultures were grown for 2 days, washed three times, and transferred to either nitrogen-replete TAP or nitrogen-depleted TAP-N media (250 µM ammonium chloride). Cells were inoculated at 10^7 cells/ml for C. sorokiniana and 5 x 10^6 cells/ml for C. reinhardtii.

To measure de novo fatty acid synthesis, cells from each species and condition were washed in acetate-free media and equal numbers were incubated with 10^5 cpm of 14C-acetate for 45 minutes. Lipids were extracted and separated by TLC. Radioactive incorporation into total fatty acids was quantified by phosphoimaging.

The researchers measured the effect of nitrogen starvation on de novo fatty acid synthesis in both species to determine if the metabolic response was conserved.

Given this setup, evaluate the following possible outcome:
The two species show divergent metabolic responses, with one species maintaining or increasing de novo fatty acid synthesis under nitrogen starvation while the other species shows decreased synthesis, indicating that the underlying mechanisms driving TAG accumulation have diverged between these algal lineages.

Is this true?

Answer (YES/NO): NO